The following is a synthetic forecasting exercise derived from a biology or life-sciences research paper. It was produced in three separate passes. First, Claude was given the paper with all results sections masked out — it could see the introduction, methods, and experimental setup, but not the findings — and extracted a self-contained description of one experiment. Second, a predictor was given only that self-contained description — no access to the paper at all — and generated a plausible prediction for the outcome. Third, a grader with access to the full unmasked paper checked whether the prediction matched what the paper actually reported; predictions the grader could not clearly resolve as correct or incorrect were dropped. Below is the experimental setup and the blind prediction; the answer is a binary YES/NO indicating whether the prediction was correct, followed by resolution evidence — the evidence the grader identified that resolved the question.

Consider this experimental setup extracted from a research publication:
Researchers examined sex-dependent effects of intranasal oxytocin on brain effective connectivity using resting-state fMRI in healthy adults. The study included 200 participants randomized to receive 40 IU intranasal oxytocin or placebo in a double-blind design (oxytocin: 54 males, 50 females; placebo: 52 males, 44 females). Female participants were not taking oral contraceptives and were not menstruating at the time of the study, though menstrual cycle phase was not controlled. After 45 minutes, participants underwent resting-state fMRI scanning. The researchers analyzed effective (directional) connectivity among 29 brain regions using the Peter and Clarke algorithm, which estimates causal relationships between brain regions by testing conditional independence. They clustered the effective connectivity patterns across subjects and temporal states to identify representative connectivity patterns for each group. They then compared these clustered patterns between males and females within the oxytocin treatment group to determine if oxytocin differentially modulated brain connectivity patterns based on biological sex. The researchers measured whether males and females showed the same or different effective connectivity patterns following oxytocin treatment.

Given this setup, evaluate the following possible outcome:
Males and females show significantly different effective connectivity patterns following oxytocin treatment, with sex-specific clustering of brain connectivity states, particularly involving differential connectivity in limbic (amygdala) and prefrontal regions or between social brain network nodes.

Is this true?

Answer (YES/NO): YES